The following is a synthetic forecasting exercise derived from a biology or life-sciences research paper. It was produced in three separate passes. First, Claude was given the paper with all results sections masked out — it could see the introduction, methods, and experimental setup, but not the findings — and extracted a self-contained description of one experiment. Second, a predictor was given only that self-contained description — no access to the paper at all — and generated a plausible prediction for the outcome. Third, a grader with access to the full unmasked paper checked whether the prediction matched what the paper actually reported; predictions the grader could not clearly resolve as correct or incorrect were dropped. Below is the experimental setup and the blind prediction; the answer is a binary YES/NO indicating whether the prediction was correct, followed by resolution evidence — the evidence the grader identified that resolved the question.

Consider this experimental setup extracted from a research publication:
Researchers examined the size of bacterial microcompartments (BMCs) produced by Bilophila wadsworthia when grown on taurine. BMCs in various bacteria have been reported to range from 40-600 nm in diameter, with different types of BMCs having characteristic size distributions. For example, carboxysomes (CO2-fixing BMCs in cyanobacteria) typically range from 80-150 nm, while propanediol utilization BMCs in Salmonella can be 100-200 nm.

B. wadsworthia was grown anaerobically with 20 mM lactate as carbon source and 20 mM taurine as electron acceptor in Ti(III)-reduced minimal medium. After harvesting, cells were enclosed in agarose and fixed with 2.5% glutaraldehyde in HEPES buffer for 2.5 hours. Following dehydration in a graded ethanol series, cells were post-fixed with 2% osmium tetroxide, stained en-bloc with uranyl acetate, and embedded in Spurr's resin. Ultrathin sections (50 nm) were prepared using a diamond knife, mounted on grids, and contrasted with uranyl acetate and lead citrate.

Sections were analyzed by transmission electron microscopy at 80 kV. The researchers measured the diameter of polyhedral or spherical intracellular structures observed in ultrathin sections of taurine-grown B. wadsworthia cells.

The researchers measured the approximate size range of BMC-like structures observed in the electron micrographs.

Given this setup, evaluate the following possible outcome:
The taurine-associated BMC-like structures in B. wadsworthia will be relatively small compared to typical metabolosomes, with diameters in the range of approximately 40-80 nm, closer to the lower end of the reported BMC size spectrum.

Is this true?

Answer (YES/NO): NO